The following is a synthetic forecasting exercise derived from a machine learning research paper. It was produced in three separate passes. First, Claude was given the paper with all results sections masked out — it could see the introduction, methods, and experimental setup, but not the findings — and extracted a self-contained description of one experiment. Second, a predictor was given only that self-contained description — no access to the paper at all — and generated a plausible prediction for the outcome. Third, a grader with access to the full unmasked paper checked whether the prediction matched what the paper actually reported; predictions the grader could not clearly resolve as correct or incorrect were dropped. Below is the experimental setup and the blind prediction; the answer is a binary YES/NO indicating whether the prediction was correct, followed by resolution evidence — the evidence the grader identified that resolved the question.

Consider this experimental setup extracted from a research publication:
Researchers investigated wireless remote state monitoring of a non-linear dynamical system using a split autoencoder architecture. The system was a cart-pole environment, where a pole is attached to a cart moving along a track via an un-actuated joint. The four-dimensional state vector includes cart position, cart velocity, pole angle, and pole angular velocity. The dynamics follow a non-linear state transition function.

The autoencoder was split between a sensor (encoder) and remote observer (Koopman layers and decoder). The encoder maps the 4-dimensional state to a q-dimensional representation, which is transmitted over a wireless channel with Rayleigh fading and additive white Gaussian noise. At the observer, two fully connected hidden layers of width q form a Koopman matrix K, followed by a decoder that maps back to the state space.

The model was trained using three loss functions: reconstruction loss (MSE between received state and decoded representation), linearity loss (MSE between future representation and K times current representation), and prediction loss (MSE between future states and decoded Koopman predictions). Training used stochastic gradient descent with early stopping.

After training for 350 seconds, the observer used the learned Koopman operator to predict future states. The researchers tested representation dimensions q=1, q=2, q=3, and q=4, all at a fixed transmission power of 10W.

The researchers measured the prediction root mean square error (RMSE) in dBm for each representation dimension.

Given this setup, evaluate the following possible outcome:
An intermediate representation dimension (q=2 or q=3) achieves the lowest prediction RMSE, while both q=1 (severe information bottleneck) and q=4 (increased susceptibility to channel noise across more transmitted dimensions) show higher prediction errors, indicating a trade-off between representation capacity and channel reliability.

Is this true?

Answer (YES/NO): NO